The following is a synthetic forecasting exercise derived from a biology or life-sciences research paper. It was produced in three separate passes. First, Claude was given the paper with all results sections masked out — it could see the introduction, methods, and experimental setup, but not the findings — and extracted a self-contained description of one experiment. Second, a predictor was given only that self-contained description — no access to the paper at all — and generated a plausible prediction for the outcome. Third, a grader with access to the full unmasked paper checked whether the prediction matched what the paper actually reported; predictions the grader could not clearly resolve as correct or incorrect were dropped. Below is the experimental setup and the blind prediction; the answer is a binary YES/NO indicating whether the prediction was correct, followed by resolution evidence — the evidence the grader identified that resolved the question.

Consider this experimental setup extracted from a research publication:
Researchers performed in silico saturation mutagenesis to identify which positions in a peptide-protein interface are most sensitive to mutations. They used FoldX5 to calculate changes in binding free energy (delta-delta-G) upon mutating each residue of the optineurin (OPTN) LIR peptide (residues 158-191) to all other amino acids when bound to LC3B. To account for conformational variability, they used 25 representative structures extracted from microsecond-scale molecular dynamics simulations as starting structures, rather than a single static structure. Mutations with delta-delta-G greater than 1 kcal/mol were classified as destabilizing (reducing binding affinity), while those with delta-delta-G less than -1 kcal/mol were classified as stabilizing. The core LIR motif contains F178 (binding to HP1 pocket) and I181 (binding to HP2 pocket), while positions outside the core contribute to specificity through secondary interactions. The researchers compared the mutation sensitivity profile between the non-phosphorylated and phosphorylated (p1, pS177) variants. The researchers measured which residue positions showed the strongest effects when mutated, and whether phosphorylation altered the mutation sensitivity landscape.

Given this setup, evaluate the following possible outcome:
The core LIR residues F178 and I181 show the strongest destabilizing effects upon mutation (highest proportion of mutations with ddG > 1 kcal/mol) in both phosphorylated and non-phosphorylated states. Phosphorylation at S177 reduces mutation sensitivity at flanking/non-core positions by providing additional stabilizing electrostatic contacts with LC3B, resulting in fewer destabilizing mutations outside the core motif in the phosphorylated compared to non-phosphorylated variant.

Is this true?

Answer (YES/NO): NO